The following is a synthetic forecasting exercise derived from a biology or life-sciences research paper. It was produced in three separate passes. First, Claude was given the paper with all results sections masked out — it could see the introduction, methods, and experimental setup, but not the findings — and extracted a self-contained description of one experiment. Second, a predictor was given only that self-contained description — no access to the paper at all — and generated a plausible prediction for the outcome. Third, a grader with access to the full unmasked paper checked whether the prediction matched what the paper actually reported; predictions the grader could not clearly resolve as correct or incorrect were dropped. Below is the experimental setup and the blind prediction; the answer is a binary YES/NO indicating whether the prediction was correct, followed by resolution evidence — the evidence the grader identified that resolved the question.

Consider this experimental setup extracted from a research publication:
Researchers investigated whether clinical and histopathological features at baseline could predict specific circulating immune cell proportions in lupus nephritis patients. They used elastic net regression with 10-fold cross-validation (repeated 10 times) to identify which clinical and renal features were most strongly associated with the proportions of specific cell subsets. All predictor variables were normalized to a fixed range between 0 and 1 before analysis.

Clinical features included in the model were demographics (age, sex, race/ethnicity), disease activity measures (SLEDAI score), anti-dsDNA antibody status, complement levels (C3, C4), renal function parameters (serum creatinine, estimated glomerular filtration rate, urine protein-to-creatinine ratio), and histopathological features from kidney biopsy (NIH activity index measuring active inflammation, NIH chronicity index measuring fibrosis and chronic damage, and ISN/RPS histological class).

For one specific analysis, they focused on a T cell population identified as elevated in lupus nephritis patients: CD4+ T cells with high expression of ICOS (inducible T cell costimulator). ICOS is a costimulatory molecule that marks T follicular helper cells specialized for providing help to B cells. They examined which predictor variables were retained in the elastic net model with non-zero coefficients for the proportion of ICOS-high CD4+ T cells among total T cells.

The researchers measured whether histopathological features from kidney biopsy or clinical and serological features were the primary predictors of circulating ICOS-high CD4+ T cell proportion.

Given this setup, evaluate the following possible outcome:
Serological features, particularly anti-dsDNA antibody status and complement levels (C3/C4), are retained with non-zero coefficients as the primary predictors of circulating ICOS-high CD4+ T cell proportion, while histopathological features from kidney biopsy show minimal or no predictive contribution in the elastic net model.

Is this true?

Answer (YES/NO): NO